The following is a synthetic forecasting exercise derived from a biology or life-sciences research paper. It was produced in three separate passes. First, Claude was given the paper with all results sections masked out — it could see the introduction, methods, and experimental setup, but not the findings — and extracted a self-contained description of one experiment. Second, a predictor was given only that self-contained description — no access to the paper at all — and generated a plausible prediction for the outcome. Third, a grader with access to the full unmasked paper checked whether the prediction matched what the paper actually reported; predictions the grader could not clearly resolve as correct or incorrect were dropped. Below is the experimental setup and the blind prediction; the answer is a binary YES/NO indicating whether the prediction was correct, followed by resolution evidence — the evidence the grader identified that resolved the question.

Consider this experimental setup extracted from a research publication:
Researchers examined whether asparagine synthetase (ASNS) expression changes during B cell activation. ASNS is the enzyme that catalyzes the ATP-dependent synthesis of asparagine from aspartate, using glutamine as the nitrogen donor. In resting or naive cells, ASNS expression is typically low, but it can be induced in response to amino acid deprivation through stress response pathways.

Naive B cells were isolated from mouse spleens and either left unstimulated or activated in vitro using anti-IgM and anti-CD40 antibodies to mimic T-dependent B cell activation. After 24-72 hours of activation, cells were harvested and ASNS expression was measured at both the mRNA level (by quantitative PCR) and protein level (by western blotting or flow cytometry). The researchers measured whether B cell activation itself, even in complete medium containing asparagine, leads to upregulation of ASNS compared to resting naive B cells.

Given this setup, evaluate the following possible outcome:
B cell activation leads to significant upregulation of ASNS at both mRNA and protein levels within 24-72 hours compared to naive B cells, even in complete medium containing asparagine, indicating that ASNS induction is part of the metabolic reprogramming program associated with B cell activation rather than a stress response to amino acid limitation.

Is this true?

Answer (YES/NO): YES